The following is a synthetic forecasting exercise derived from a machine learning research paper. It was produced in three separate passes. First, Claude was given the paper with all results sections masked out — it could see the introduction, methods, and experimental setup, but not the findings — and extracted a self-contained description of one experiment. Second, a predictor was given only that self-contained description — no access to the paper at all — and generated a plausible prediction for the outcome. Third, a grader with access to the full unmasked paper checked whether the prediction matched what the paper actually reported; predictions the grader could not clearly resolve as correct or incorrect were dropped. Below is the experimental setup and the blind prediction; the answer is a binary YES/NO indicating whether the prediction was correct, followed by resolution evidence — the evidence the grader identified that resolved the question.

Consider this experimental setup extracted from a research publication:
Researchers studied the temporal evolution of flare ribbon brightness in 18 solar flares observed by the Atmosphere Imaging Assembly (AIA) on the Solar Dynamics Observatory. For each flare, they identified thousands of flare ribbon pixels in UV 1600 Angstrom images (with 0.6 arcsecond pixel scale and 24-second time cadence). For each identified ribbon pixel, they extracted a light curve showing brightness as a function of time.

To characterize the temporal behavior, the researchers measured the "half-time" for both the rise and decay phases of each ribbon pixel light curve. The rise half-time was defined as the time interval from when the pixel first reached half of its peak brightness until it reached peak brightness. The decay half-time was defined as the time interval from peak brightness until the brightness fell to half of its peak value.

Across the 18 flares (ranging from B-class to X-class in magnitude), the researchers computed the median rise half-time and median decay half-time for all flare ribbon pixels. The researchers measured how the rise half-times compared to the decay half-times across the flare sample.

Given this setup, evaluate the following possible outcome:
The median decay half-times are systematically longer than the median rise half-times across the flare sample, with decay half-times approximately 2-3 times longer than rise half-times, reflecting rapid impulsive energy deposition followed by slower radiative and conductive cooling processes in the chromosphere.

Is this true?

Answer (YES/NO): NO